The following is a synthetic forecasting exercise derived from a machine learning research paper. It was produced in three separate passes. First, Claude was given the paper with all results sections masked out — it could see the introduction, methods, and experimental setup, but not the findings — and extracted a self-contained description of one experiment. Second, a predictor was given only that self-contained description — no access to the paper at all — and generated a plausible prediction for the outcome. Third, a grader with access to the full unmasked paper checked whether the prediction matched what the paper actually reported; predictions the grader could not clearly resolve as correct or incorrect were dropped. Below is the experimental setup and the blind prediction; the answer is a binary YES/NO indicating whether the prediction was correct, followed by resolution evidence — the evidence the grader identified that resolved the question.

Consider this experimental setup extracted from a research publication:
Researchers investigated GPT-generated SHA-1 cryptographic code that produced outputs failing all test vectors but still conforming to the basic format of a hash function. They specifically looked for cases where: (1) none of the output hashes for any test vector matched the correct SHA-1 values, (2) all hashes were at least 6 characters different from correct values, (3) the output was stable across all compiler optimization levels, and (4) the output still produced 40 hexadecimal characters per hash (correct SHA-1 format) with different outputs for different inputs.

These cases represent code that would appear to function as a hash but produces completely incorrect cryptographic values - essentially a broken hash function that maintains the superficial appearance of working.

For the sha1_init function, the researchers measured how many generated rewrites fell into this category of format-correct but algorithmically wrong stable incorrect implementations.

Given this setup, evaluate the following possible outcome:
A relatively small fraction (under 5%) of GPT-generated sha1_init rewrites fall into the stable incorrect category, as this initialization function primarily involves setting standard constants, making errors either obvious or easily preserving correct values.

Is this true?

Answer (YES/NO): YES